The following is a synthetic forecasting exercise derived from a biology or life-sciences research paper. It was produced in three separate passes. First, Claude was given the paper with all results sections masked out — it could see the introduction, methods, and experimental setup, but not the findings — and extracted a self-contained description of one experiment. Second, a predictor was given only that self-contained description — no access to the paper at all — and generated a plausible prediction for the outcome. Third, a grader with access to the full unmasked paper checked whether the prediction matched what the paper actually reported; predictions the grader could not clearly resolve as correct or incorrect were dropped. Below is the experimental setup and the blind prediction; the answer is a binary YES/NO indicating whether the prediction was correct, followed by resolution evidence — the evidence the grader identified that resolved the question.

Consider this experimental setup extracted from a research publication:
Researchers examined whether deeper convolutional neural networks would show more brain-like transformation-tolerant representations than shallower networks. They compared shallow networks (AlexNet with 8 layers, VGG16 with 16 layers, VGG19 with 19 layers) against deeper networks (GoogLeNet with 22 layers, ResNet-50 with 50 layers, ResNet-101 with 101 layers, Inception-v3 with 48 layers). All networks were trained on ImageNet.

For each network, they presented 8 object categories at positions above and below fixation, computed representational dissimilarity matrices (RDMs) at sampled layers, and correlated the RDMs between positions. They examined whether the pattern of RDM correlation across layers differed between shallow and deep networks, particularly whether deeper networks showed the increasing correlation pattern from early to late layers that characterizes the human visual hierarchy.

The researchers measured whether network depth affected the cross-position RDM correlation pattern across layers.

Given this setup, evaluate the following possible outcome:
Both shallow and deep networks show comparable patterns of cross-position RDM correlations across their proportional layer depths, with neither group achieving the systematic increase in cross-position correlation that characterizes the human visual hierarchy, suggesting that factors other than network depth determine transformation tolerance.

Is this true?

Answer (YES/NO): YES